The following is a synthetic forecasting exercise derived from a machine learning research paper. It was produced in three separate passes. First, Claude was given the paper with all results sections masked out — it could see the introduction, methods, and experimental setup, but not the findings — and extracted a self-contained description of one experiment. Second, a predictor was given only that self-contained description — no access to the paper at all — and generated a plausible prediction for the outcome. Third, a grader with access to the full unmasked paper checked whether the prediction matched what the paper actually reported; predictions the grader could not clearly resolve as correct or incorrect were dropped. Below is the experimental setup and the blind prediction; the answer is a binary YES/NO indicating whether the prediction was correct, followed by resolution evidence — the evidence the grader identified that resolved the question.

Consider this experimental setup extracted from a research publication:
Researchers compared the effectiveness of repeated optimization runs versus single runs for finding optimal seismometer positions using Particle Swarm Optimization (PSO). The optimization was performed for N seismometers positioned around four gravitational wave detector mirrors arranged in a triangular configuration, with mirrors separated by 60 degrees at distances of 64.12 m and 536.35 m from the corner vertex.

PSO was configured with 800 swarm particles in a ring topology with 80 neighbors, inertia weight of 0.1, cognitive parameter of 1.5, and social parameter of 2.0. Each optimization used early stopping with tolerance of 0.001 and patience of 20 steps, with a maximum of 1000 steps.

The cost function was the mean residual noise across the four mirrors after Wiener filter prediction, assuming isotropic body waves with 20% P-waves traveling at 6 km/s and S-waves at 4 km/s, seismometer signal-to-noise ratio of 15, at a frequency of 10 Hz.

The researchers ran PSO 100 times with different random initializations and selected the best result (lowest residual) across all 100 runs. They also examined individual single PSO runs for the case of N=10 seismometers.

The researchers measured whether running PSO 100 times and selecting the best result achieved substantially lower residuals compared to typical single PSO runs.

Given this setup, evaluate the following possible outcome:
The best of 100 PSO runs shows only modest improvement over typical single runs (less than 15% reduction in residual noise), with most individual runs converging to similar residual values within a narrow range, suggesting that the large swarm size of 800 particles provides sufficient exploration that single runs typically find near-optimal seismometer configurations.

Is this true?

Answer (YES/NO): YES